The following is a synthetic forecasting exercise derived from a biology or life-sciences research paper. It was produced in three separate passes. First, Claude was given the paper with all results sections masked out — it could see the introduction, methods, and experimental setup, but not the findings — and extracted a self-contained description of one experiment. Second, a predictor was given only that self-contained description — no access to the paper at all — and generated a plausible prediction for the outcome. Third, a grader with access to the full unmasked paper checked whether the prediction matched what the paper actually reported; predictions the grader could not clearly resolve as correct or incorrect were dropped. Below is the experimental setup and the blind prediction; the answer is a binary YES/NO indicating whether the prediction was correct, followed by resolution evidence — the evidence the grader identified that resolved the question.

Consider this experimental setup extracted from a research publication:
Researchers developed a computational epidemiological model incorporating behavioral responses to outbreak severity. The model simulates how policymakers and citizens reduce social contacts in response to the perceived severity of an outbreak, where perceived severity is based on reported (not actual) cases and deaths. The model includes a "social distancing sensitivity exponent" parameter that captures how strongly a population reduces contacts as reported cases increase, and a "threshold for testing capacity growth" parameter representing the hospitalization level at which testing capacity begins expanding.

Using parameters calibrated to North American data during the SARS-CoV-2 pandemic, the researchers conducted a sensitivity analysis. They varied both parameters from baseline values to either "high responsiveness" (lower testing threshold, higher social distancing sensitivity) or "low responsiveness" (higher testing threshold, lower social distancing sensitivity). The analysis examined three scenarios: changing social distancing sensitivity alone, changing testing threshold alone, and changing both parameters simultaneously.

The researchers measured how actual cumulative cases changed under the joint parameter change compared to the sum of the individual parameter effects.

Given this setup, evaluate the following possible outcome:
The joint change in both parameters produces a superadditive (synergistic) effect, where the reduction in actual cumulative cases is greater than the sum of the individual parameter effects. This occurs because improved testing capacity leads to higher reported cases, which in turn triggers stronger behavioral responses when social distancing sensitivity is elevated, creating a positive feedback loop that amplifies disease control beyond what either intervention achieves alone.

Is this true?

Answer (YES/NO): YES